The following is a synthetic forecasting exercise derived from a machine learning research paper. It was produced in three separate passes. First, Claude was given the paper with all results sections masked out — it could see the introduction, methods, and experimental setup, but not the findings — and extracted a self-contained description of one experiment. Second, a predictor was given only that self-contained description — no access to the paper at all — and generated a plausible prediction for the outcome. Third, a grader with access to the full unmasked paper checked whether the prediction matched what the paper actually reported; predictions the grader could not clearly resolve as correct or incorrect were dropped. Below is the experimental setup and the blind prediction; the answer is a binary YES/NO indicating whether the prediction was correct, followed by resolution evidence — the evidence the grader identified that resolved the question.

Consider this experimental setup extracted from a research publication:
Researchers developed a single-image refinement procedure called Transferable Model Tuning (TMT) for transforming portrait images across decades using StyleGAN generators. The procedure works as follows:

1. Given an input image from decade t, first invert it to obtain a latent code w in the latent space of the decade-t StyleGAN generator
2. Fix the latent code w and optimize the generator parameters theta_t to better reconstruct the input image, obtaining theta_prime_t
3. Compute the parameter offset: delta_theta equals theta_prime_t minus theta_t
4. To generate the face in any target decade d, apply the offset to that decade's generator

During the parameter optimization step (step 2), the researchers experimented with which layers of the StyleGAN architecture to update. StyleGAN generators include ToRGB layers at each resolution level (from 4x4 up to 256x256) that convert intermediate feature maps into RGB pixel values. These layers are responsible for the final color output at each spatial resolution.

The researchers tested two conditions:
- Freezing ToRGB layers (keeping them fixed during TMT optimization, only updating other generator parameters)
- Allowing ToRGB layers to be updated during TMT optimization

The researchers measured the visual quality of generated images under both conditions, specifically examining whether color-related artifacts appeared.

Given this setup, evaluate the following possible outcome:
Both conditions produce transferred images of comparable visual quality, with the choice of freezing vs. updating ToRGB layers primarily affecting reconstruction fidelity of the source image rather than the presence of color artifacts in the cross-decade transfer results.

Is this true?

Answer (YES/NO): NO